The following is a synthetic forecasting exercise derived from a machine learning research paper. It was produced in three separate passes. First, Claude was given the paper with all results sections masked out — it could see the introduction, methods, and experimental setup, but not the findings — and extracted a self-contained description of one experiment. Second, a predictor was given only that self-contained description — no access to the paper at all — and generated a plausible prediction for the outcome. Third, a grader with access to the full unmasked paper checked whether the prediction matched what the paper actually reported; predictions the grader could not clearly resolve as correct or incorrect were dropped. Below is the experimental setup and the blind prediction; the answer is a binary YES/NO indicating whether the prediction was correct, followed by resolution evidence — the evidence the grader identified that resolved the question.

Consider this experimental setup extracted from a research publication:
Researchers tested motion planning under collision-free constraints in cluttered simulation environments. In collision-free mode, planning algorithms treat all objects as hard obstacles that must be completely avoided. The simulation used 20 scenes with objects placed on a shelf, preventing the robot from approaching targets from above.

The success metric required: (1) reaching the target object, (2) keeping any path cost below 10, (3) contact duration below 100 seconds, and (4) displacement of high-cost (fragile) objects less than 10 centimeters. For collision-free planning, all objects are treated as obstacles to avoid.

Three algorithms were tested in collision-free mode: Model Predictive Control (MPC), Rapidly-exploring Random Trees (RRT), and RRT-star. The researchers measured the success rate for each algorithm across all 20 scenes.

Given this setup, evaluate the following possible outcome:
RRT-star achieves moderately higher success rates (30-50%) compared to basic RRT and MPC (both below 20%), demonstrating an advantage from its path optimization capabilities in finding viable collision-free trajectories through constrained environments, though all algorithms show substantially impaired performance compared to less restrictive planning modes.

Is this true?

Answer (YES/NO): NO